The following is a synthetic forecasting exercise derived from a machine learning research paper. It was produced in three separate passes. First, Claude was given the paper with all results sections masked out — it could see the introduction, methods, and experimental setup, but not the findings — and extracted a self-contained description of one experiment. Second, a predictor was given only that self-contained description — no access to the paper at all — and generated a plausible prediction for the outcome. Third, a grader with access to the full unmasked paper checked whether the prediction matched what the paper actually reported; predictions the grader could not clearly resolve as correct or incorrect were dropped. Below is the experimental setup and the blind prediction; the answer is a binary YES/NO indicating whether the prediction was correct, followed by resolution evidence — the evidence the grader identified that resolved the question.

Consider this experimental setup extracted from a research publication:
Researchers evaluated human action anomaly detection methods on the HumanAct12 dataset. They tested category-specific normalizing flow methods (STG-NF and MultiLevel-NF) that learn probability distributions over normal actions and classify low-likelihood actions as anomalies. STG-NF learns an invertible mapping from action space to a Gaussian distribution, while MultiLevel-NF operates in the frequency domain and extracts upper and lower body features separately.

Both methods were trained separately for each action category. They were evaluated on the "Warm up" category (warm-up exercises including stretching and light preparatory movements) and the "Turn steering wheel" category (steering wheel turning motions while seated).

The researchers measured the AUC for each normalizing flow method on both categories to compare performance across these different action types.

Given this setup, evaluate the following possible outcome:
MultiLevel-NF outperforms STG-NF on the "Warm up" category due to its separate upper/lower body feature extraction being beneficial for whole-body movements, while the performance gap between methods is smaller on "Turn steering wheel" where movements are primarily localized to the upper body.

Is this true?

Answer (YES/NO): YES